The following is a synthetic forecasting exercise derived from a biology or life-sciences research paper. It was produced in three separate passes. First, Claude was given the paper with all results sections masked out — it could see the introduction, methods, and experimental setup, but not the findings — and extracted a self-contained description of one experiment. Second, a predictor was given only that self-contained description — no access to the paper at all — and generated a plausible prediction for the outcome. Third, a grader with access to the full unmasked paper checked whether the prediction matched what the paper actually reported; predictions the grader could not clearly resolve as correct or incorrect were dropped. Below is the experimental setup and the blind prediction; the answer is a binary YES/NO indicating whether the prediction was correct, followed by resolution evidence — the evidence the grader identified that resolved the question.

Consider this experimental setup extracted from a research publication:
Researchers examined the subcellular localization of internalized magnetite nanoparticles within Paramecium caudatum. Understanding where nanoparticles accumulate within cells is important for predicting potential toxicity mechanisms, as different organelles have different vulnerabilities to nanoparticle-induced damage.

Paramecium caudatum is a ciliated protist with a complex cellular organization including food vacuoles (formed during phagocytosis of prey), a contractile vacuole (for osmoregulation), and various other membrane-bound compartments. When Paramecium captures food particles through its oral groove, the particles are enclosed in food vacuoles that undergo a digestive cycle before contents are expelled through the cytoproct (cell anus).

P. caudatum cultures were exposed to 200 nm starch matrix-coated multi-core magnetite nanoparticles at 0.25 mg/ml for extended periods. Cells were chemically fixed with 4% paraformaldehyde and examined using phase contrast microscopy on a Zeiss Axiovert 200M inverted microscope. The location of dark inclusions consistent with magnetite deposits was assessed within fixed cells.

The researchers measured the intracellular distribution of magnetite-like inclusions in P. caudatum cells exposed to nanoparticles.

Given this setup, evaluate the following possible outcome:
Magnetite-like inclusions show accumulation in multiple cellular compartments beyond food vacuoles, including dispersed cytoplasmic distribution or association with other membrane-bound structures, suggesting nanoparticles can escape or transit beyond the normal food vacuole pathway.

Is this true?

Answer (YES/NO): YES